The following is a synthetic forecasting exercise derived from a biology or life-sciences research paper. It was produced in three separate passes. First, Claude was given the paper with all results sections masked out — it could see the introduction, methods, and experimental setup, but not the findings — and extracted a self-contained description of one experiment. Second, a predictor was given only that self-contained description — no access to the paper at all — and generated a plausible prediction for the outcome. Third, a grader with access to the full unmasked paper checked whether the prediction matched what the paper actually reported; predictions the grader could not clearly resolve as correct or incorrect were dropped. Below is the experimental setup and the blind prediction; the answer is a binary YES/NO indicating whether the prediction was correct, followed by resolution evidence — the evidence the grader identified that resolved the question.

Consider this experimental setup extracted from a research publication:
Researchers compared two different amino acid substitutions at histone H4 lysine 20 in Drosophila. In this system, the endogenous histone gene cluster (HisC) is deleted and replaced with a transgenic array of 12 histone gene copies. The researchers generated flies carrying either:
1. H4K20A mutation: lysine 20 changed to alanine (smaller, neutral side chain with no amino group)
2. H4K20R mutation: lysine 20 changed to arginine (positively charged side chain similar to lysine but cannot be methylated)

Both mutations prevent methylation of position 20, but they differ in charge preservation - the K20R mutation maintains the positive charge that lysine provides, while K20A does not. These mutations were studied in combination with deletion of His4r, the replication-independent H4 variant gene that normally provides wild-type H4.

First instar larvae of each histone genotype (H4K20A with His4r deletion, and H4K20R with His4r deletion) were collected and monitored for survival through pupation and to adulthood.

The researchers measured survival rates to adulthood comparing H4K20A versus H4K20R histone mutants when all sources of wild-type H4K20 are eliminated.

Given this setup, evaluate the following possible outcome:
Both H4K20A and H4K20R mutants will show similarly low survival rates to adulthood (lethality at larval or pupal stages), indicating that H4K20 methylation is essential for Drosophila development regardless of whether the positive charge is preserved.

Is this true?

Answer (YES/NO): NO